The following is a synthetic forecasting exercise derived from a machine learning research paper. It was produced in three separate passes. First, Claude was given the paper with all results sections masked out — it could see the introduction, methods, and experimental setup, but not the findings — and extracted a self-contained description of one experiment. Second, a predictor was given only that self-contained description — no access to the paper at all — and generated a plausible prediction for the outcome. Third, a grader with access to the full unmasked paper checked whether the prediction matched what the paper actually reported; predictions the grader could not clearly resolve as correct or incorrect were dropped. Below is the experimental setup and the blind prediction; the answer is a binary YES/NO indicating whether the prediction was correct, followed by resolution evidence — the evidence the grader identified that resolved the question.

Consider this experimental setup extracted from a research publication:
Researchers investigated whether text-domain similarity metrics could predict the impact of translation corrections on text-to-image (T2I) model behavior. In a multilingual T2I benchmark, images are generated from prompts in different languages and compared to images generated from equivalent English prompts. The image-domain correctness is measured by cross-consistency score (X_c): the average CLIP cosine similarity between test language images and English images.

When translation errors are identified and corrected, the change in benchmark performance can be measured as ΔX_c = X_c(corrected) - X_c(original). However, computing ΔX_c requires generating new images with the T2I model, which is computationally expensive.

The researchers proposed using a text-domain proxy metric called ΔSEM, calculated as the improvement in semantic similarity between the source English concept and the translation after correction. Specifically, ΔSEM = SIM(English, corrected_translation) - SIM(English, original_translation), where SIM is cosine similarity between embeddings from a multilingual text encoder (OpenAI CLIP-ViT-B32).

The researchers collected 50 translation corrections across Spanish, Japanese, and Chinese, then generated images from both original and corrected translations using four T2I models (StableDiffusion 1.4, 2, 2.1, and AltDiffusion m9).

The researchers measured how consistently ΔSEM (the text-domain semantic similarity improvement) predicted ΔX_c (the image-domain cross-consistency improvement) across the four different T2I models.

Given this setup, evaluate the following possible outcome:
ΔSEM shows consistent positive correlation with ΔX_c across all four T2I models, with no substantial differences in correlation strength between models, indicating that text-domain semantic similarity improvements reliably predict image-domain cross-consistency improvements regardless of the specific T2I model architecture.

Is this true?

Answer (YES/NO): NO